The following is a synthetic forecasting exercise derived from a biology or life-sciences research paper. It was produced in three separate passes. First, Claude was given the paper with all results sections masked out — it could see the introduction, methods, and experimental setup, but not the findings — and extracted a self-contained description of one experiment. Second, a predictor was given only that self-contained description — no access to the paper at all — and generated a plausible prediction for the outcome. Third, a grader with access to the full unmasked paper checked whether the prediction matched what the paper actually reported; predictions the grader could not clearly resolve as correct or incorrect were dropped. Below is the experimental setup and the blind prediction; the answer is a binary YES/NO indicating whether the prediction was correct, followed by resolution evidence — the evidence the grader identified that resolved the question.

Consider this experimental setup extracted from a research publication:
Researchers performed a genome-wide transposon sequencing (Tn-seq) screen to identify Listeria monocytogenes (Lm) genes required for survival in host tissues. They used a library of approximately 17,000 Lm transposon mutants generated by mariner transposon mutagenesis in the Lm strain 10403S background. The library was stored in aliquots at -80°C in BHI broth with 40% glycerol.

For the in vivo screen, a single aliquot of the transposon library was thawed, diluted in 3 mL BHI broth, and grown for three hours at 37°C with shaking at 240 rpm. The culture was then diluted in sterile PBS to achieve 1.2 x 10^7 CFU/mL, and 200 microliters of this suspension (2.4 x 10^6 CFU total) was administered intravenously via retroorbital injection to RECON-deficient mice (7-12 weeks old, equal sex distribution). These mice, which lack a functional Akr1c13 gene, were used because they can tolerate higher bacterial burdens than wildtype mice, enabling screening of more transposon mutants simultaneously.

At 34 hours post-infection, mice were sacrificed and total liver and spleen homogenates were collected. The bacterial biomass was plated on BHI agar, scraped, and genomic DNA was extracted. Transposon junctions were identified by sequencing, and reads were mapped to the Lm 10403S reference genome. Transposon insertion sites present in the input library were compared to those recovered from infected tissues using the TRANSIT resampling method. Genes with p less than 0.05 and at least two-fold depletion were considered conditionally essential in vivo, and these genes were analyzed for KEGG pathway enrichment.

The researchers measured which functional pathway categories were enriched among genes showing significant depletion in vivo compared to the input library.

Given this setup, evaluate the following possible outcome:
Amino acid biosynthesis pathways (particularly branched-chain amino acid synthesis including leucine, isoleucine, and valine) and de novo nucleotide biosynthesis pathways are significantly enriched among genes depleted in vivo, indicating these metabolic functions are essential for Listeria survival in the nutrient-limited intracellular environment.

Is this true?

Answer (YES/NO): NO